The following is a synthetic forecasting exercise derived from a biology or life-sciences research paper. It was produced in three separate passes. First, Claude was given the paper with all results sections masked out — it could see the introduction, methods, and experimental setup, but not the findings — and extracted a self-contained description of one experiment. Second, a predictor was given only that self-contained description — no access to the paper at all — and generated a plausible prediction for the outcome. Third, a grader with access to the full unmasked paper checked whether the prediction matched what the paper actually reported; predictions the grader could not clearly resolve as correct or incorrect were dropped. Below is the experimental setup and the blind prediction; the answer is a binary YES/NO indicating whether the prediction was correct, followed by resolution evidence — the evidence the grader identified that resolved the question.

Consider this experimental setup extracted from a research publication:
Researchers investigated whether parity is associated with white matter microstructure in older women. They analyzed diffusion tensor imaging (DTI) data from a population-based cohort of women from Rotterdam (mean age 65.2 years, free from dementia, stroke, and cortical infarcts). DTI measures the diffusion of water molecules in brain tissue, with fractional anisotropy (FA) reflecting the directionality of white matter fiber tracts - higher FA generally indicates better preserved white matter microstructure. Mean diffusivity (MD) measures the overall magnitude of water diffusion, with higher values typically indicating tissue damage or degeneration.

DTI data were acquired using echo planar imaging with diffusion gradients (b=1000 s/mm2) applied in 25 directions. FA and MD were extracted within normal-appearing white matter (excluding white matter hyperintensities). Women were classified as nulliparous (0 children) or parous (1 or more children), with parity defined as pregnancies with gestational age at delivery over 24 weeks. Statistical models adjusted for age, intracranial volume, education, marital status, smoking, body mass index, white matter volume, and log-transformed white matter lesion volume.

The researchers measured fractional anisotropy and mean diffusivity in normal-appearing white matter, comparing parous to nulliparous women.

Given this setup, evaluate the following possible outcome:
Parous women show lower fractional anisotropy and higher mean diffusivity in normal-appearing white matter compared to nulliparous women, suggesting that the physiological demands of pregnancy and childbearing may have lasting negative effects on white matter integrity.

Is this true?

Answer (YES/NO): NO